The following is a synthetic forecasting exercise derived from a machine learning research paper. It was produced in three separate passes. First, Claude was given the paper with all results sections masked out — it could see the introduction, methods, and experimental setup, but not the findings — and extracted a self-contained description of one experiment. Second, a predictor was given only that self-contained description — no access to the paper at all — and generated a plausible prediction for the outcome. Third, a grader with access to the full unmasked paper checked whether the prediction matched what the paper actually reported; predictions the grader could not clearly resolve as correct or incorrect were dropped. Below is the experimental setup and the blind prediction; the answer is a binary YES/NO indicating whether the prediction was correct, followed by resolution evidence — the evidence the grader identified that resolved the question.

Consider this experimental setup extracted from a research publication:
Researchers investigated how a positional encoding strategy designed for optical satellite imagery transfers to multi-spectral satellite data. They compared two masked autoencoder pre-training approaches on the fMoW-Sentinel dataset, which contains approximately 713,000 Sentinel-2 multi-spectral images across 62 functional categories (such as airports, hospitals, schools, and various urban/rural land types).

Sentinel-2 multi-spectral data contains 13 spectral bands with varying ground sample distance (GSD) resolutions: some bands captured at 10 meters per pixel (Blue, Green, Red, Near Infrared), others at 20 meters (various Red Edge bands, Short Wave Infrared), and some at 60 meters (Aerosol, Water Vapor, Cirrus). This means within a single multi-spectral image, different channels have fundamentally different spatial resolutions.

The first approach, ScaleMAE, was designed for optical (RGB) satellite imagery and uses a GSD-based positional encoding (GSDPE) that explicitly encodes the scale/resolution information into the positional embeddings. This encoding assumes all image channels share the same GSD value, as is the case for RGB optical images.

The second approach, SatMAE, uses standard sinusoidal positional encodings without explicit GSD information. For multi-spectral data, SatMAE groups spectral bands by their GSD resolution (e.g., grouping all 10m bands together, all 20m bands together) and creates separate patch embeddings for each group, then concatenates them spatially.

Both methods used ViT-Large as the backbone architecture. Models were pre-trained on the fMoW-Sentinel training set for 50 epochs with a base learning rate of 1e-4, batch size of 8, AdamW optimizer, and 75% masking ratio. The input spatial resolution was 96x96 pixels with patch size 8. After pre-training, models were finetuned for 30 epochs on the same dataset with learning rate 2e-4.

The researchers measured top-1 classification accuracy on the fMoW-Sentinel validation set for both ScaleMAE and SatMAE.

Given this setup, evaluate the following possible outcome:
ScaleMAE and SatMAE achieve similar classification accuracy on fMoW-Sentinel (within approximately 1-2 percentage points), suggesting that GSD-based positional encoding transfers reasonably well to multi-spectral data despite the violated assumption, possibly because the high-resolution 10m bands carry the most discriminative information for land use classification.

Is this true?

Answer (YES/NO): NO